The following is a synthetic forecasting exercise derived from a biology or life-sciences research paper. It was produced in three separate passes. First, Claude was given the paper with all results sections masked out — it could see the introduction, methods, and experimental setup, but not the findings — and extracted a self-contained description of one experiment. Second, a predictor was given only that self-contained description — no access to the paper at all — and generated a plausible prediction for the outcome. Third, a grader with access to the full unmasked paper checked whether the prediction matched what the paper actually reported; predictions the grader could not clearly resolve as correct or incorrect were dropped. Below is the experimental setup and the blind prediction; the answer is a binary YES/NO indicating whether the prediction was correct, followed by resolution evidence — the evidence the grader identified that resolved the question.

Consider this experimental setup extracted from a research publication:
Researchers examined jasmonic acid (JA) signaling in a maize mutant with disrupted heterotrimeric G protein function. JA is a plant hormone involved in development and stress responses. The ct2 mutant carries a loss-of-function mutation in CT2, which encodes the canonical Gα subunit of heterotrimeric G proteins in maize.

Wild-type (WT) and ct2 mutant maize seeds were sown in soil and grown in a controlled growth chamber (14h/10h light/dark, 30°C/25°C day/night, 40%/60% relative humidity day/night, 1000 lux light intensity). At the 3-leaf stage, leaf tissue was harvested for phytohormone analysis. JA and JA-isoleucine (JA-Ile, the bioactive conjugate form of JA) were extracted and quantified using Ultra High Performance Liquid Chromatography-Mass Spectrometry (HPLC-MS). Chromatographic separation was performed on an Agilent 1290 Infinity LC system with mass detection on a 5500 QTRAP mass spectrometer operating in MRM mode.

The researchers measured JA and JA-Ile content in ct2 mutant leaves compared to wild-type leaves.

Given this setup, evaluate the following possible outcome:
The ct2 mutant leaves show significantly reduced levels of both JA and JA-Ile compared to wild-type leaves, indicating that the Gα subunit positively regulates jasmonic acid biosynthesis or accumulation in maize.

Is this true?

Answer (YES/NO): NO